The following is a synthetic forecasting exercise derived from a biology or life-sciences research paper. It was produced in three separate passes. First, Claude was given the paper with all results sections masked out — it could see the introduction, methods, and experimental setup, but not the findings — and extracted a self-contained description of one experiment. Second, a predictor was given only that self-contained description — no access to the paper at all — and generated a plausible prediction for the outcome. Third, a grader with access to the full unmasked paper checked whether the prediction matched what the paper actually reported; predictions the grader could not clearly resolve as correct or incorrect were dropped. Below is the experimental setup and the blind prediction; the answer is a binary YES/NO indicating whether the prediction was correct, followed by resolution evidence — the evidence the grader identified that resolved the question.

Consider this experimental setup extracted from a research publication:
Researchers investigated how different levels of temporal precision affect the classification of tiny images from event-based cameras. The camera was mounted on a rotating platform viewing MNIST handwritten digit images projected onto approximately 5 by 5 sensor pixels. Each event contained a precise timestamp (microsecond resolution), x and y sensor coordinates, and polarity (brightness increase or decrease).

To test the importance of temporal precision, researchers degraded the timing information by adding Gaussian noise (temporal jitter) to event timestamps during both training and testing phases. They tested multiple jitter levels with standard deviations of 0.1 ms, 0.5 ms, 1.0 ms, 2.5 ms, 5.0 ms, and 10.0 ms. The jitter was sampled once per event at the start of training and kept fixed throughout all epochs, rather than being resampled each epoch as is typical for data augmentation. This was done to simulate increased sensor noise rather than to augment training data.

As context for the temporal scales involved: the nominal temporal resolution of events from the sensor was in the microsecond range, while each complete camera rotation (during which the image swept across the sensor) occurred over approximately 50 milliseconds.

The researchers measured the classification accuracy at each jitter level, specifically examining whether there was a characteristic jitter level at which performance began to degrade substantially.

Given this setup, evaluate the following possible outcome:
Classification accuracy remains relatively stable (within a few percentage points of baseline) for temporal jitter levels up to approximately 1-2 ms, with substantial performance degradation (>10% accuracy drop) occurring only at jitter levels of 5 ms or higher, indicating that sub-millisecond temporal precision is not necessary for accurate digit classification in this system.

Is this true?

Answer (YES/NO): NO